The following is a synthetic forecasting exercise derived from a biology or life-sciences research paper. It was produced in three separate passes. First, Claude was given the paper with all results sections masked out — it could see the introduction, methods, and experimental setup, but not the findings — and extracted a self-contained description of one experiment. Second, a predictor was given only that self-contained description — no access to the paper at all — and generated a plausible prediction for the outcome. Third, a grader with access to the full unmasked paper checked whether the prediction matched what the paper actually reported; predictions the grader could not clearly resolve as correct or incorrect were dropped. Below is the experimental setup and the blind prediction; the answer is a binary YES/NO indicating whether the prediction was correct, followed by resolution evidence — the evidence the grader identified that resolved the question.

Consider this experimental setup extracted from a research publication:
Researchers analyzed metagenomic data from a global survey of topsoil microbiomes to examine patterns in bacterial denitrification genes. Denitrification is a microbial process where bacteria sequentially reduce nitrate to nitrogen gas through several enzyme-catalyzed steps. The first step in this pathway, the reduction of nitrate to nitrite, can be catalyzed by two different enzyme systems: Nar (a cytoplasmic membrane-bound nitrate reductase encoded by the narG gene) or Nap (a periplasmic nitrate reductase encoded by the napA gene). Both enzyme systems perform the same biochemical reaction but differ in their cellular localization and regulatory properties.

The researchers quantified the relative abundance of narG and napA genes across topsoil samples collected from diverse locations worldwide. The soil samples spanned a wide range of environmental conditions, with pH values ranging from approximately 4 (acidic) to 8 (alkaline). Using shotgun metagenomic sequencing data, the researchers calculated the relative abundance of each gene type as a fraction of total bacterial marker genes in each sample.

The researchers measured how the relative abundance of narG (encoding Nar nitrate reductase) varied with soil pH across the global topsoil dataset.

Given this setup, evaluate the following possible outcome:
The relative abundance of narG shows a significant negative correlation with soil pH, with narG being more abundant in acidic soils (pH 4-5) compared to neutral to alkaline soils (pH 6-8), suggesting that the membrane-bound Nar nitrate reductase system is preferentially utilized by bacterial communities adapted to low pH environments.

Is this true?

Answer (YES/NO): YES